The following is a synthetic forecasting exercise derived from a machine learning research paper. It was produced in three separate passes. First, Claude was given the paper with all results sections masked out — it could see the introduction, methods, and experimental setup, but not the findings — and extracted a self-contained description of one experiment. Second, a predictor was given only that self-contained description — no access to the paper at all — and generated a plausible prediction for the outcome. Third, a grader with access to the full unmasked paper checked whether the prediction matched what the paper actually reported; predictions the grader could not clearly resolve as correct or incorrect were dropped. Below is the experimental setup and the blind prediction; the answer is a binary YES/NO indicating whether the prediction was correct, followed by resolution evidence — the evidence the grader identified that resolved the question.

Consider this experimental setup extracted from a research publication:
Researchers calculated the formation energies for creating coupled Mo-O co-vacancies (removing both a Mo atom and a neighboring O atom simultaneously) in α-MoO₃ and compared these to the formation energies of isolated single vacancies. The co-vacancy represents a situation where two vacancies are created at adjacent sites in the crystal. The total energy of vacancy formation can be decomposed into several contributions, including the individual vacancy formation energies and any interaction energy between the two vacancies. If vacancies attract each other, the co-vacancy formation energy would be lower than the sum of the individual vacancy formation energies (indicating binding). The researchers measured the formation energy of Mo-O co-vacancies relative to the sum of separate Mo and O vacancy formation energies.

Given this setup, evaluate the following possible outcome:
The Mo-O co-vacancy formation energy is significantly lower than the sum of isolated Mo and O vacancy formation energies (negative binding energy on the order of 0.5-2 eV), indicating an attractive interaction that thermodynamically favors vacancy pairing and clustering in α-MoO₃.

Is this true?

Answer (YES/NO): NO